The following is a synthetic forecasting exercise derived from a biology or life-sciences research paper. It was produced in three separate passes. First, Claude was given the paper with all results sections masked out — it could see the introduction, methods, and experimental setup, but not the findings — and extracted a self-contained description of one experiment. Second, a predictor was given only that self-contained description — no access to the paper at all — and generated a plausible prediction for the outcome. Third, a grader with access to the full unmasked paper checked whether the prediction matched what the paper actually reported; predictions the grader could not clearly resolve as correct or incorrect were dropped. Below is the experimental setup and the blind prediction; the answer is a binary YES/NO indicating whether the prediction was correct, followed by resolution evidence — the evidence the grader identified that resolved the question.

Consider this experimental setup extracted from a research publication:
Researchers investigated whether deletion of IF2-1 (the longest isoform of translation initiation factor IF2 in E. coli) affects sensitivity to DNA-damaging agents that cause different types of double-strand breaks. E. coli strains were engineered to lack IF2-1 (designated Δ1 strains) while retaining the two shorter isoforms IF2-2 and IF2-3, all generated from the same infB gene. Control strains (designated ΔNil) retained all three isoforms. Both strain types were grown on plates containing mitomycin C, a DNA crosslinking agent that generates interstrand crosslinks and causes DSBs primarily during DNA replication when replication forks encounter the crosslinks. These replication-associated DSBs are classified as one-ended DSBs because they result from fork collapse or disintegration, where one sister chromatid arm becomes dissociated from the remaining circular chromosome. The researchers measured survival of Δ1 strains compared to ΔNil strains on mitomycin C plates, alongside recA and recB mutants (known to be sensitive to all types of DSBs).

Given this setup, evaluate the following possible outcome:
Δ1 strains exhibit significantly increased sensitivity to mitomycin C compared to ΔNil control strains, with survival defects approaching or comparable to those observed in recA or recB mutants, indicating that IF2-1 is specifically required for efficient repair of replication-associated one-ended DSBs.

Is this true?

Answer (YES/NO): NO